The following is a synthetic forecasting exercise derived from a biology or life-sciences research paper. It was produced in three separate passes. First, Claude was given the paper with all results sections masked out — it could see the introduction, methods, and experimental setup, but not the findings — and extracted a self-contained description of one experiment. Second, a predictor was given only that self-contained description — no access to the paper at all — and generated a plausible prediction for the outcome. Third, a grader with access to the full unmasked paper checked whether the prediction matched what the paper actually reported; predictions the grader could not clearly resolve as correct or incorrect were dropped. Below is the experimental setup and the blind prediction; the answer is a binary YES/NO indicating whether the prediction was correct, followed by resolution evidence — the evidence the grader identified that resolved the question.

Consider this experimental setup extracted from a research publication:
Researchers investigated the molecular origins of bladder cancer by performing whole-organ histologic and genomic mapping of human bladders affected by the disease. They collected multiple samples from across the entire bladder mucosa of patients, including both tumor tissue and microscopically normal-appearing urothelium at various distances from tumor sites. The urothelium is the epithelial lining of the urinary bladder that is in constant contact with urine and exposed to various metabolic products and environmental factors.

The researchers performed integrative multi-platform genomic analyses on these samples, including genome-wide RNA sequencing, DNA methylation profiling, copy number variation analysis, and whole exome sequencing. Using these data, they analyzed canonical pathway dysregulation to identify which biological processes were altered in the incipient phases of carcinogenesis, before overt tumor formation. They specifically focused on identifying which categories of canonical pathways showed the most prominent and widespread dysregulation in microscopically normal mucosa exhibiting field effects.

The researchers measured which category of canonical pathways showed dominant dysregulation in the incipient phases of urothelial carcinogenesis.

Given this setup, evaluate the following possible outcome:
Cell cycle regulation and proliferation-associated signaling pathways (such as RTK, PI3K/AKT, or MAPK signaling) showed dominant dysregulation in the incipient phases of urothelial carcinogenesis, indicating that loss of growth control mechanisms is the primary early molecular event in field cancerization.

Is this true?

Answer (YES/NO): NO